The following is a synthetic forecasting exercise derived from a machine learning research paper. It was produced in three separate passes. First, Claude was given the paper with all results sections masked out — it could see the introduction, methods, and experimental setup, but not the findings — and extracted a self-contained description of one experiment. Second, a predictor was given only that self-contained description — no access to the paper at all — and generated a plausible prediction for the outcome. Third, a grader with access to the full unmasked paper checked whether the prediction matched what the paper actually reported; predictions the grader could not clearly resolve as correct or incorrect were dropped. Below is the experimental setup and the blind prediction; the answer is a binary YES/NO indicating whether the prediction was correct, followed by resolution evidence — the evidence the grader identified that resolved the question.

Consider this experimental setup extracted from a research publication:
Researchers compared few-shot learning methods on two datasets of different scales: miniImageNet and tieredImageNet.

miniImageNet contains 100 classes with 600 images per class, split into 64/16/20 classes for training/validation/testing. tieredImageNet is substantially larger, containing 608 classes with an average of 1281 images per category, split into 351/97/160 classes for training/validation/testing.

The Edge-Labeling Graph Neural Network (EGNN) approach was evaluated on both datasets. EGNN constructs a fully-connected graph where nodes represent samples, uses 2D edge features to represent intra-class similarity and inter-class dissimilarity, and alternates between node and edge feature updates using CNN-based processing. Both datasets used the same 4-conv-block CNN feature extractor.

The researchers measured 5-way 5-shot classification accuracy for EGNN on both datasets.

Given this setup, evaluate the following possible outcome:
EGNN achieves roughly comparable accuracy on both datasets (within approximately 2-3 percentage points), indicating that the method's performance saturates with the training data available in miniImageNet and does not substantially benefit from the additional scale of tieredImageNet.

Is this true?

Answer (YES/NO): NO